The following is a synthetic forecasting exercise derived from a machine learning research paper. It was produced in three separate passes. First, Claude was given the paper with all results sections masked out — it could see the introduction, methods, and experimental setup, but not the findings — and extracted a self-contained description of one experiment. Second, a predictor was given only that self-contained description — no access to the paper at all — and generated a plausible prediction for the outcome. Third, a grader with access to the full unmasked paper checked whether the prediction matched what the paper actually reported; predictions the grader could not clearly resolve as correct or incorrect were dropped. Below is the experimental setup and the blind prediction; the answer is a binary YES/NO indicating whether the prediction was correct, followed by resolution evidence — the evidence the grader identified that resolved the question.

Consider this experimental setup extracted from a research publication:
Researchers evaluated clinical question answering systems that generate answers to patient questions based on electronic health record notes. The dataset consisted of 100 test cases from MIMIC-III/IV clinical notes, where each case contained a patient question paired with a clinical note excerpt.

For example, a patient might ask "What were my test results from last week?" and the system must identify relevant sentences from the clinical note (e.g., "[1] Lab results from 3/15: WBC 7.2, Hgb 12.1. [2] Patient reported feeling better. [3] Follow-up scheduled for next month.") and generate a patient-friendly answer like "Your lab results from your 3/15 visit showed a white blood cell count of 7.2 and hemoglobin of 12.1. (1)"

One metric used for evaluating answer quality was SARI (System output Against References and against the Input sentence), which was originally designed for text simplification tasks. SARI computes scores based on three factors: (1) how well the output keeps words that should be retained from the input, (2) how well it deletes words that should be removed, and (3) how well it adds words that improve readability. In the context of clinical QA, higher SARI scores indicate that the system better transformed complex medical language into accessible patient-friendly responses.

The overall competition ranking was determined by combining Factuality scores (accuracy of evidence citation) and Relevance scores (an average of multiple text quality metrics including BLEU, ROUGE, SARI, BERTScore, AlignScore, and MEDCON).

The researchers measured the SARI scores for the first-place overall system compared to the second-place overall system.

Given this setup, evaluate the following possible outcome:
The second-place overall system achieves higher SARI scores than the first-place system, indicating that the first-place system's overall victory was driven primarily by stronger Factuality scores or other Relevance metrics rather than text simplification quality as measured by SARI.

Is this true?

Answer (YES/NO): YES